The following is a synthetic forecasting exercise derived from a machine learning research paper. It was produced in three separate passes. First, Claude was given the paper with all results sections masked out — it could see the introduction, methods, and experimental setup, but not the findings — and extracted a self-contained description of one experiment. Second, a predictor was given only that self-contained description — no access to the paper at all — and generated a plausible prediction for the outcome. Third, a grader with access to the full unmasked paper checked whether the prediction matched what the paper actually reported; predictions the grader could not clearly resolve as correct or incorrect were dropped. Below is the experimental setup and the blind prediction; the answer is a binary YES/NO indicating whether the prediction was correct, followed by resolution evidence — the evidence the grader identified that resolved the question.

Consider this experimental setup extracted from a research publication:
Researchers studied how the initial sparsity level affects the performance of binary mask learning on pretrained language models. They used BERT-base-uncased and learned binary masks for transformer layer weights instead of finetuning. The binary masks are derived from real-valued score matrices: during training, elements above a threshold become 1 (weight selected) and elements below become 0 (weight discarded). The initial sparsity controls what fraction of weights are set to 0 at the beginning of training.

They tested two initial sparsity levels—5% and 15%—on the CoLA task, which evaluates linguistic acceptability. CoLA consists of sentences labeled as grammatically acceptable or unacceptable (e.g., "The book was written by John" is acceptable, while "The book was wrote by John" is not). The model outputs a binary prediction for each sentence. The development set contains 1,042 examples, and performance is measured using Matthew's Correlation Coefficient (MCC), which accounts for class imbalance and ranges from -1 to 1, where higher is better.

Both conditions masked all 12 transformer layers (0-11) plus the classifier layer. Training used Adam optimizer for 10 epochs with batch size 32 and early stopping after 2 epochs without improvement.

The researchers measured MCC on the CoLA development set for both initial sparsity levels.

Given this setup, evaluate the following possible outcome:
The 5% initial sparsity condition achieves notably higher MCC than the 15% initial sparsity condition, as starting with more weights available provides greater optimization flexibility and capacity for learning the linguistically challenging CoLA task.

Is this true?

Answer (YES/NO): YES